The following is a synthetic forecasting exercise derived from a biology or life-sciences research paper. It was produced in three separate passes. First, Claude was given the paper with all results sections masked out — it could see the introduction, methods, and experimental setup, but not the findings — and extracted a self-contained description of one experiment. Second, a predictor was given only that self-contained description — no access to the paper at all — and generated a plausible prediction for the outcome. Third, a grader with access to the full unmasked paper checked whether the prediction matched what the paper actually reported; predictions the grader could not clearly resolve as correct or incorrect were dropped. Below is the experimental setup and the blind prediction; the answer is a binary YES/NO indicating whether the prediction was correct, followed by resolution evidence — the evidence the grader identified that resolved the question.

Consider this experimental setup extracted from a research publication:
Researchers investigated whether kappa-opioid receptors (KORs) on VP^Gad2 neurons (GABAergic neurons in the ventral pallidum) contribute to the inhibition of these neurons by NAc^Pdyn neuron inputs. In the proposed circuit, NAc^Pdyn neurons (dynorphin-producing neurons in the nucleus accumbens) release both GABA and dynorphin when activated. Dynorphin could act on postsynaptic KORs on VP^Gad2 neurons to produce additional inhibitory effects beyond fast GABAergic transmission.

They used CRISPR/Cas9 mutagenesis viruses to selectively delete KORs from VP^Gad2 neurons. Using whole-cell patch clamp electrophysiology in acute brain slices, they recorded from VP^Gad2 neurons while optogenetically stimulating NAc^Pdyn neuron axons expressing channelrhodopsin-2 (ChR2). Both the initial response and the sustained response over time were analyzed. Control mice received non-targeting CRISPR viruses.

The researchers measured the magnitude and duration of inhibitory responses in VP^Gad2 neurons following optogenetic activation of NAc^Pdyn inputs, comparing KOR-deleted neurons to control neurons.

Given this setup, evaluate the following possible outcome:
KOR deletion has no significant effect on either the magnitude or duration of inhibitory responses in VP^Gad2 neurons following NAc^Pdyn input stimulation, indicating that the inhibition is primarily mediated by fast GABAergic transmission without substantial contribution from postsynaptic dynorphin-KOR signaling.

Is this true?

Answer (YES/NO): NO